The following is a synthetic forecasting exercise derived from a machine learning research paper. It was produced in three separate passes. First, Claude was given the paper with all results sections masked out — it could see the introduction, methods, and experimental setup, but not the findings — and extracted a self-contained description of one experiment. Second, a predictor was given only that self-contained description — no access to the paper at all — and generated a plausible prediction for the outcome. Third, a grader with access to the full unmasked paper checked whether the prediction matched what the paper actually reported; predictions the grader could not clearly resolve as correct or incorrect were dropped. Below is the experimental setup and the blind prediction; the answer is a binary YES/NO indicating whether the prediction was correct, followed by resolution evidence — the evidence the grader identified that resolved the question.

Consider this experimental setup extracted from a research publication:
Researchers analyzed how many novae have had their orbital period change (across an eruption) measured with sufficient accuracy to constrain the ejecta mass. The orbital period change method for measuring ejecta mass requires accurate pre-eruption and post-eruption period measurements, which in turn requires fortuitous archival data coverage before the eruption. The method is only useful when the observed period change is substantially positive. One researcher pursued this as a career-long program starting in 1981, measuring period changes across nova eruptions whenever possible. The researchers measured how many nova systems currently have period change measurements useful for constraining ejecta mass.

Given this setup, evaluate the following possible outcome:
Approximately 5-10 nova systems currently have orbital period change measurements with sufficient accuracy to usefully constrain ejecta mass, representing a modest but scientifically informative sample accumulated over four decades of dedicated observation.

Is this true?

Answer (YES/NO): YES